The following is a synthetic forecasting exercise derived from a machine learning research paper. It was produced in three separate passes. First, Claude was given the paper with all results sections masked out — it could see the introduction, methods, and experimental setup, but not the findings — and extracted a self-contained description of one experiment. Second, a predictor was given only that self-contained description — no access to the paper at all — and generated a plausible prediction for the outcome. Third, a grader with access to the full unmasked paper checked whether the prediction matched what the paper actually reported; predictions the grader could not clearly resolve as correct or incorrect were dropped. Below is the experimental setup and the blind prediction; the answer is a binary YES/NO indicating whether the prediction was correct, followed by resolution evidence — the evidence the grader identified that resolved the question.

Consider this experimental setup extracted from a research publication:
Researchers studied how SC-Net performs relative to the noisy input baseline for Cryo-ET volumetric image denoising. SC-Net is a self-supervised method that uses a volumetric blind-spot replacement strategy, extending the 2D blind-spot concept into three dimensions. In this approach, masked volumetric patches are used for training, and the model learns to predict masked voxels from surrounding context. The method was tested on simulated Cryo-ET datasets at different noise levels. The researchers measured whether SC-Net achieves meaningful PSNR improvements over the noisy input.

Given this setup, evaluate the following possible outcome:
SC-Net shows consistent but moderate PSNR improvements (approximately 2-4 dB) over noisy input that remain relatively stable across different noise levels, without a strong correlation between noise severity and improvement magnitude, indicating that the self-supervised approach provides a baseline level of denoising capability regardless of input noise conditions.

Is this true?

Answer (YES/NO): NO